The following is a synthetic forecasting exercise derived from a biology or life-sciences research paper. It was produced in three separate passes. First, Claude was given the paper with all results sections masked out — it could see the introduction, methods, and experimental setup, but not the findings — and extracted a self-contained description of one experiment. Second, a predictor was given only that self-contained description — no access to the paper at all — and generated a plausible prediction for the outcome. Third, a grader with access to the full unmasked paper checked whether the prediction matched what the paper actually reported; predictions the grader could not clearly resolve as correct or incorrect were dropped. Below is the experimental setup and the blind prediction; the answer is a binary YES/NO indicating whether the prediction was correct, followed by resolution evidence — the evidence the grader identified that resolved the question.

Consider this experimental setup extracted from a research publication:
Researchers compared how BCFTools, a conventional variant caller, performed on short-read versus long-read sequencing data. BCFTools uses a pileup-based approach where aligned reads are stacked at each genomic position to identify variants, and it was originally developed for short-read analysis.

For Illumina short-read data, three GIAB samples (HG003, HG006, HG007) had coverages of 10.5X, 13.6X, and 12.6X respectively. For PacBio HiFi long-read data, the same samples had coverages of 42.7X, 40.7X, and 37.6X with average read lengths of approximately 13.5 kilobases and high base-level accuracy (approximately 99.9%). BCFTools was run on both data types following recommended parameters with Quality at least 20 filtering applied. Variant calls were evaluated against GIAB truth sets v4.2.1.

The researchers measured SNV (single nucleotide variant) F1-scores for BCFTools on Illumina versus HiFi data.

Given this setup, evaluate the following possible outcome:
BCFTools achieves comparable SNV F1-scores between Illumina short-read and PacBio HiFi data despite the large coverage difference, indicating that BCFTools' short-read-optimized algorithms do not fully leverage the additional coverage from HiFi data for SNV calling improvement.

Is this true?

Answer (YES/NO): NO